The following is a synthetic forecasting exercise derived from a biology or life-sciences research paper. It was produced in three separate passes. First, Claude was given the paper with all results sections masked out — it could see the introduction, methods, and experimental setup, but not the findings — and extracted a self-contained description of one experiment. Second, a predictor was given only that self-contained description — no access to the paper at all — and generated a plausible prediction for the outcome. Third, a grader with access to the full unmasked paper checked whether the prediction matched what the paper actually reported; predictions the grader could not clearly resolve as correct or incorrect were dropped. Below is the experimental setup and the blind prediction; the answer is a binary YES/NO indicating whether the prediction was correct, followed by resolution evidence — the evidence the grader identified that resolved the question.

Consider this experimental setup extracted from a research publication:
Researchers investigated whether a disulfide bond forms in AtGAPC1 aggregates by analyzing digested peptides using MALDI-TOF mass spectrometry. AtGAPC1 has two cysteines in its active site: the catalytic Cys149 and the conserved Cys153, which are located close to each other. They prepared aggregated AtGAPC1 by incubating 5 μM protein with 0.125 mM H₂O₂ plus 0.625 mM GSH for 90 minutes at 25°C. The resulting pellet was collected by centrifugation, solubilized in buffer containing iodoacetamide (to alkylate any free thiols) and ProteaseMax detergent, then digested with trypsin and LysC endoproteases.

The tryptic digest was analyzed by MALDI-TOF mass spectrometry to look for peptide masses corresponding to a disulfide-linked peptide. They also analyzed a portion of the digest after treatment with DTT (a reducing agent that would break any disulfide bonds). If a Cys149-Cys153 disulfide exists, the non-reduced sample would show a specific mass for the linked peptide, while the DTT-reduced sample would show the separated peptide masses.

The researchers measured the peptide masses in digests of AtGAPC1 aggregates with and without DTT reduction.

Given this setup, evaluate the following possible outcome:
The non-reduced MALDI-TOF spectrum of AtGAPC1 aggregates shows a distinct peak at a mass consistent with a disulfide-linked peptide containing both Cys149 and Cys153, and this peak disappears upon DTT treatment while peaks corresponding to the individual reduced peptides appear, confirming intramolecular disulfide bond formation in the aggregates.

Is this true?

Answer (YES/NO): YES